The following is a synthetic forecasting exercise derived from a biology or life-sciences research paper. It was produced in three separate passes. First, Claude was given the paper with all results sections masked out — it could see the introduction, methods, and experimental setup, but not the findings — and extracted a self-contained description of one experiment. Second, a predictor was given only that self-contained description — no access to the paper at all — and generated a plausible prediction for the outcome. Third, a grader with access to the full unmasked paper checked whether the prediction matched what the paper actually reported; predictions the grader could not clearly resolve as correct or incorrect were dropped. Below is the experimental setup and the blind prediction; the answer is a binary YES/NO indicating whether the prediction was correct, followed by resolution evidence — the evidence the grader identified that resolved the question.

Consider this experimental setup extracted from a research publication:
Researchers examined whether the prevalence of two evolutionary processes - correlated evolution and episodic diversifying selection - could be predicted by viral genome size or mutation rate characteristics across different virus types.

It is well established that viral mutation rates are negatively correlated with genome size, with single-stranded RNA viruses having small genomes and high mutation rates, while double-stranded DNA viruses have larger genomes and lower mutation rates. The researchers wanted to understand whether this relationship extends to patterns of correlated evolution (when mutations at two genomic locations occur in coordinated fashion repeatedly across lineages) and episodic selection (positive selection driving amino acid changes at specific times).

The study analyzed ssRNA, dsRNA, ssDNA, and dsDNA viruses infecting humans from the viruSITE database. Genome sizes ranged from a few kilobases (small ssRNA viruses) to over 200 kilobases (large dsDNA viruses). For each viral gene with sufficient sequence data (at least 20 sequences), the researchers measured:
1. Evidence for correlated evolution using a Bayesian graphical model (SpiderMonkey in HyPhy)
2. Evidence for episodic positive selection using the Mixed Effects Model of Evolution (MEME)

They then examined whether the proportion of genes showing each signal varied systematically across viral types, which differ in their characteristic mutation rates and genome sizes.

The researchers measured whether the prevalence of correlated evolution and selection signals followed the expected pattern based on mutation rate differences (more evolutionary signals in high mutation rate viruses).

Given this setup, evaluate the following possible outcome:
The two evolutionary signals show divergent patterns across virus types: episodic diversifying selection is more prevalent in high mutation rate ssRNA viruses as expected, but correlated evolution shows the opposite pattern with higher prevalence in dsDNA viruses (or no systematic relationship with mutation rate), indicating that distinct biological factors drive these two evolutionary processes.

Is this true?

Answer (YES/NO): YES